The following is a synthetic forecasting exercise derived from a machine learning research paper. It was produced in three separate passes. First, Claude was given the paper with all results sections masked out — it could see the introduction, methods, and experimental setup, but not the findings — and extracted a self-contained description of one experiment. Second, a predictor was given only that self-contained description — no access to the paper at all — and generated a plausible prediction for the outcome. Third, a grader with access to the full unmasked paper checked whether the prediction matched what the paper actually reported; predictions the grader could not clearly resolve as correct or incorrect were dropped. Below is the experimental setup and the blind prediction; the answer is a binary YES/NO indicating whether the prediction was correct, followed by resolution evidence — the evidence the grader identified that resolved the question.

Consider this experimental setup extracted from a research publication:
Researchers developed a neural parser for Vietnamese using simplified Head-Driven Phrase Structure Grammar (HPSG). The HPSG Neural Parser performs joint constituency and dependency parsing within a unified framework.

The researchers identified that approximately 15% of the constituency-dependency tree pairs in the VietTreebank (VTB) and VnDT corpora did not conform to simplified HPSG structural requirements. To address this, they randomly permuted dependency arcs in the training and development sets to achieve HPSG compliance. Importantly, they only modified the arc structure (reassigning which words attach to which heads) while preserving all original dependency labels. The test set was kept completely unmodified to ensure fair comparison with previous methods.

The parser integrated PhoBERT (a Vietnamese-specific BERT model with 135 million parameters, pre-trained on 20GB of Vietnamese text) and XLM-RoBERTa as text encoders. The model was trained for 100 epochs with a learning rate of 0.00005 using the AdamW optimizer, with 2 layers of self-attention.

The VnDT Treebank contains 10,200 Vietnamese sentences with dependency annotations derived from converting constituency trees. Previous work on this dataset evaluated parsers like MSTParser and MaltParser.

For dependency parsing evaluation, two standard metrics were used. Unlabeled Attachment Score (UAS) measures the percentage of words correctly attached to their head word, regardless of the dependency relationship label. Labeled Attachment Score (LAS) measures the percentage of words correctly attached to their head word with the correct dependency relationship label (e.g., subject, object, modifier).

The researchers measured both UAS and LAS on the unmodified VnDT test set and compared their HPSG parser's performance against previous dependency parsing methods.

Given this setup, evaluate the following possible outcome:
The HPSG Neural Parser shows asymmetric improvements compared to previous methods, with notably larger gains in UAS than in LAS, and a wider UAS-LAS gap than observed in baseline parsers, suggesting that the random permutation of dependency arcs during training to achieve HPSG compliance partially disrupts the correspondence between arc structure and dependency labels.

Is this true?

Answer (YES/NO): NO